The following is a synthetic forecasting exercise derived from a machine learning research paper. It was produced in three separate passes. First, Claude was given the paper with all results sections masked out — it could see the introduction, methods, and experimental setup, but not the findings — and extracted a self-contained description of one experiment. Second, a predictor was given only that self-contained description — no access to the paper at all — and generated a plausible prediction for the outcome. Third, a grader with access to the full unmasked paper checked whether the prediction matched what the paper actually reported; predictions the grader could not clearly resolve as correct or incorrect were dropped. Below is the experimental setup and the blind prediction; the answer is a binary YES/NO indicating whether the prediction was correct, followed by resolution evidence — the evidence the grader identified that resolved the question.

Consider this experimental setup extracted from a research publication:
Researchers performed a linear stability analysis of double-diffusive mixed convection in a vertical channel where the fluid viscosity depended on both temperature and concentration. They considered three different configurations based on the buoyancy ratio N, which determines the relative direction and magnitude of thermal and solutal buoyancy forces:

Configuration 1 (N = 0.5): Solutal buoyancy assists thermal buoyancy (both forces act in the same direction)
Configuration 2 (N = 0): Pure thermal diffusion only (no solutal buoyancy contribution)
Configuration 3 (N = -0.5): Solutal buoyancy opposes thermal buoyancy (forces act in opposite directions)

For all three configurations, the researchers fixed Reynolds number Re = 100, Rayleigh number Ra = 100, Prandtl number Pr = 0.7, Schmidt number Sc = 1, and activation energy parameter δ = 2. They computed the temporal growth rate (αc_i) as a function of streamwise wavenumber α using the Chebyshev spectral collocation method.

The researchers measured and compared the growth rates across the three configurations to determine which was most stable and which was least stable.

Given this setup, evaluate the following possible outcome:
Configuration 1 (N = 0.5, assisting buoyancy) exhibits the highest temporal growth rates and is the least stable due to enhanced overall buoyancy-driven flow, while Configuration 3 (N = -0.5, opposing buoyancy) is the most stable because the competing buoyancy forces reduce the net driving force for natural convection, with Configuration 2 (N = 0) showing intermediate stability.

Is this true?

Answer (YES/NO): YES